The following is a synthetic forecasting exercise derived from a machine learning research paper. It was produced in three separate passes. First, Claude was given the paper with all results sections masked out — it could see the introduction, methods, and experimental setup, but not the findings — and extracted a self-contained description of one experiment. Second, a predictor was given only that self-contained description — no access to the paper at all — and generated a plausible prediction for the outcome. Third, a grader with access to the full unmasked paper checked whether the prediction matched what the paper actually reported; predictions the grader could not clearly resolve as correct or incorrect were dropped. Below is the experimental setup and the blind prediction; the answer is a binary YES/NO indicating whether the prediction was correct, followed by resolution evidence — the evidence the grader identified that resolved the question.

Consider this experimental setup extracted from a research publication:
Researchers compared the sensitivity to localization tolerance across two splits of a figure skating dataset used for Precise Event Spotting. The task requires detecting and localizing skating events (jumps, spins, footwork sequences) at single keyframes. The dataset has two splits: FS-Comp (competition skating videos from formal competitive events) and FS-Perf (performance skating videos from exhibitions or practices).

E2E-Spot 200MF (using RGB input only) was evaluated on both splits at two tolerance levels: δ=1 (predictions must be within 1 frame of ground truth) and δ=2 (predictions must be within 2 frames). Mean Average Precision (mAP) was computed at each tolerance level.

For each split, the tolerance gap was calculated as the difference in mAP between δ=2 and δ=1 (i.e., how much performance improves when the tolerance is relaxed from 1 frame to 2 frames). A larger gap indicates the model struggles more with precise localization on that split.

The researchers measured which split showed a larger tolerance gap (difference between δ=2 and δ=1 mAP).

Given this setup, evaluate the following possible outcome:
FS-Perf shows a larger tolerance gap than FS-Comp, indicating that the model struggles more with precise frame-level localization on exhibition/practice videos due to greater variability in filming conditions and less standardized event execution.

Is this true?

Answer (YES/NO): NO